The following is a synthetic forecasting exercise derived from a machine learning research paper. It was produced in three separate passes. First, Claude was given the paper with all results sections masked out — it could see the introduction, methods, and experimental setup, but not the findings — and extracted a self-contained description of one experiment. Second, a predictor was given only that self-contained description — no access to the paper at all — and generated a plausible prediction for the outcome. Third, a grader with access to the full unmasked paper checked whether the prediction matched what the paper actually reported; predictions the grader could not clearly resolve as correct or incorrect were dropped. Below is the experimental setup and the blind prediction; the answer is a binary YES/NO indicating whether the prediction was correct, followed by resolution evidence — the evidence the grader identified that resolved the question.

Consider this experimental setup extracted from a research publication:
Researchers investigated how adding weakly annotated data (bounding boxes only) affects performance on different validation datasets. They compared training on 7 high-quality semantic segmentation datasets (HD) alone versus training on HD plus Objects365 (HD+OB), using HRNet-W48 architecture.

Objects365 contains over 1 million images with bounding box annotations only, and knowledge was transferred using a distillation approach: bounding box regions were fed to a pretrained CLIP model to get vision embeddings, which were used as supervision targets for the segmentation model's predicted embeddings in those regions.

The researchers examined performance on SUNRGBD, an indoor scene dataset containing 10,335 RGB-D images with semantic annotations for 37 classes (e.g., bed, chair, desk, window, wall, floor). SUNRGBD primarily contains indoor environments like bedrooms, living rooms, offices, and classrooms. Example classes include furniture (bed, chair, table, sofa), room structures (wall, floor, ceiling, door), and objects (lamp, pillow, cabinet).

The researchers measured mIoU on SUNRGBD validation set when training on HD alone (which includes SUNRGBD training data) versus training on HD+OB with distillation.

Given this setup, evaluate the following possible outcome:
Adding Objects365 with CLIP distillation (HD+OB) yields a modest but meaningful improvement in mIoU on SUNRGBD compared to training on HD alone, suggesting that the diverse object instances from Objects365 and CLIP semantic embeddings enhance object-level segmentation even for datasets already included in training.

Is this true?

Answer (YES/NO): NO